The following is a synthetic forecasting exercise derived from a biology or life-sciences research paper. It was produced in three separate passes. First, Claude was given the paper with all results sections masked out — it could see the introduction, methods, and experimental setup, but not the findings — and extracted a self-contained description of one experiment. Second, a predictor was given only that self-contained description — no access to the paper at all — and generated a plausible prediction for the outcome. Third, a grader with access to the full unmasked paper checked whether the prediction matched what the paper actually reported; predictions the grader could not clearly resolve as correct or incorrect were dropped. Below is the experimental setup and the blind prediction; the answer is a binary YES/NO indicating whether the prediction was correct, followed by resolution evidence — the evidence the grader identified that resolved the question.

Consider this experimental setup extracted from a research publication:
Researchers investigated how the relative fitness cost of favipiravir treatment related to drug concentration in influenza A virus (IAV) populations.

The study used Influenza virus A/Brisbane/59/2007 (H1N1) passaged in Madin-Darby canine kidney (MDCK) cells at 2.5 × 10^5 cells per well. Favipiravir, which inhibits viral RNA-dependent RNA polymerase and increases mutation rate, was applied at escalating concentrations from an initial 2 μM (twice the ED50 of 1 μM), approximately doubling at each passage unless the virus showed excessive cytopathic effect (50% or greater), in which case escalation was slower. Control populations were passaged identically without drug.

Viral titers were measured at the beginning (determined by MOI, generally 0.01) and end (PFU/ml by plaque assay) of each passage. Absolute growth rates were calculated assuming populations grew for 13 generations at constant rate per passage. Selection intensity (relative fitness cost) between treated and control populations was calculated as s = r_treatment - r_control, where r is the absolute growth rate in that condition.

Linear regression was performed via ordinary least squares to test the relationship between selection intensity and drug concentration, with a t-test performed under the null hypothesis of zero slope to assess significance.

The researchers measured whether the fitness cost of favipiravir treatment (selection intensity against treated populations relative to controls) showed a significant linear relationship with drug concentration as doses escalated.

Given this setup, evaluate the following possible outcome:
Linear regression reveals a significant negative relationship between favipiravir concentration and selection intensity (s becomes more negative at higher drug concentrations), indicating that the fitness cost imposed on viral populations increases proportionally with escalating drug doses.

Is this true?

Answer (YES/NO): YES